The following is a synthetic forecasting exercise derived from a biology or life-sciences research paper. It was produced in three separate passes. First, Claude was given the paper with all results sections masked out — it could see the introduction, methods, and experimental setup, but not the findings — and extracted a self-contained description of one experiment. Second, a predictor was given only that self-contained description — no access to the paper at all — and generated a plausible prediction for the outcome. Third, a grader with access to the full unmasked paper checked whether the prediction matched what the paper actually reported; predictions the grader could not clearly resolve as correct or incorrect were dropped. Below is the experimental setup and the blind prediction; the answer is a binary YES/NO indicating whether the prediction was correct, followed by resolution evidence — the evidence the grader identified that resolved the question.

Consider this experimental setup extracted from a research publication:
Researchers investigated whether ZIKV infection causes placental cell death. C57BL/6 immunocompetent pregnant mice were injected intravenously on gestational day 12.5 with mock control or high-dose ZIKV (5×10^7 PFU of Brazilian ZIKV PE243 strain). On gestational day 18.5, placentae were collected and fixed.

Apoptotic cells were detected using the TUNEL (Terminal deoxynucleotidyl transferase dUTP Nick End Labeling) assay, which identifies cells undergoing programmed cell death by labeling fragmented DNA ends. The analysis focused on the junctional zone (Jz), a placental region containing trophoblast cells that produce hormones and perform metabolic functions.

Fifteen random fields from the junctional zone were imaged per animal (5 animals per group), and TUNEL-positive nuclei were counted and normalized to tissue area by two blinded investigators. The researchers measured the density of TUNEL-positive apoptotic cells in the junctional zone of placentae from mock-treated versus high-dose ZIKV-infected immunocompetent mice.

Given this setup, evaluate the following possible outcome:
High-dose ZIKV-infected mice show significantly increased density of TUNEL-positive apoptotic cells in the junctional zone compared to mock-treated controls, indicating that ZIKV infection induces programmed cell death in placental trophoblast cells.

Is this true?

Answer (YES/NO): YES